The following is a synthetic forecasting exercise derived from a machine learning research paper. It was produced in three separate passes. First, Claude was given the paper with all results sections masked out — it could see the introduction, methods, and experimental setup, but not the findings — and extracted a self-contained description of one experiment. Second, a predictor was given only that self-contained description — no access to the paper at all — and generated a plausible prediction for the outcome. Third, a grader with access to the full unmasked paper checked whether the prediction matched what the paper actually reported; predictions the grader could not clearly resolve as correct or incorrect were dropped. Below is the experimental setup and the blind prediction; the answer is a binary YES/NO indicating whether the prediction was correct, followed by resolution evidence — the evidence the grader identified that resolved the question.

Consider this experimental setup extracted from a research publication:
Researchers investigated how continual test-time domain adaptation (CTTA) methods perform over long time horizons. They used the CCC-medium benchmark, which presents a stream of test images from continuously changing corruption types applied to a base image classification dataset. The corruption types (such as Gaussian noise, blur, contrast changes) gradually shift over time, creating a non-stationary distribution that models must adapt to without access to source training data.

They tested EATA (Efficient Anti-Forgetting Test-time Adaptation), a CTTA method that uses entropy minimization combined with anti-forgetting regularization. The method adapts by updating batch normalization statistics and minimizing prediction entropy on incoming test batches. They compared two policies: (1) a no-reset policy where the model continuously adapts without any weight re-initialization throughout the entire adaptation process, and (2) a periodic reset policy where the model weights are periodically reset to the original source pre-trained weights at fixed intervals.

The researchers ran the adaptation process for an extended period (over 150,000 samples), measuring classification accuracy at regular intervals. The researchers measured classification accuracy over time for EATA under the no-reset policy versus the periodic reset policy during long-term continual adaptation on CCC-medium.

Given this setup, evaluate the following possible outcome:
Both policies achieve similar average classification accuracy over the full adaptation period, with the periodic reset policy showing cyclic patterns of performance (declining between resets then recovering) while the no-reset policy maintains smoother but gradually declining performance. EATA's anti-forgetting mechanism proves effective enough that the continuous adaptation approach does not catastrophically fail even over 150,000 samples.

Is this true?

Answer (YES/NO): NO